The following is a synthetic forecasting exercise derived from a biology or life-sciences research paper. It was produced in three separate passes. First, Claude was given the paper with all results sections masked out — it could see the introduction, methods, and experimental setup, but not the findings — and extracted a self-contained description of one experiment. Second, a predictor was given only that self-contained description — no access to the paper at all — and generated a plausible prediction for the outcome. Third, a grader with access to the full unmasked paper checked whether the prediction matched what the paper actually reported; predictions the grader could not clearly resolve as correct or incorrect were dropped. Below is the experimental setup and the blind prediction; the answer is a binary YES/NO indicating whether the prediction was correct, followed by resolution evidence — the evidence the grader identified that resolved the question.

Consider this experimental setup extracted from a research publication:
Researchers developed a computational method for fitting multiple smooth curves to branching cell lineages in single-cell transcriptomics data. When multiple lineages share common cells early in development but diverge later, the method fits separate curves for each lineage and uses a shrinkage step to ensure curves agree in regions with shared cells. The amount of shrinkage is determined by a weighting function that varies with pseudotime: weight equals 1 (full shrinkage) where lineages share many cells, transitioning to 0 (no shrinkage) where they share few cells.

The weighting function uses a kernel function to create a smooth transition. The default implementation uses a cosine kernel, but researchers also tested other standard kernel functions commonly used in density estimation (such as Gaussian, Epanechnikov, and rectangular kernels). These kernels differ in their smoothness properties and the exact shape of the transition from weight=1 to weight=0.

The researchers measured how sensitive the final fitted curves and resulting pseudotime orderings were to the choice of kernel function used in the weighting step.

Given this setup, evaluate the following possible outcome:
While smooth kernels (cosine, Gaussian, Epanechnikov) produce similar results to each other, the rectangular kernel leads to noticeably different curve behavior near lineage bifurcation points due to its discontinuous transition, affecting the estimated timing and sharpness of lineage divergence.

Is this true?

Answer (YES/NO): NO